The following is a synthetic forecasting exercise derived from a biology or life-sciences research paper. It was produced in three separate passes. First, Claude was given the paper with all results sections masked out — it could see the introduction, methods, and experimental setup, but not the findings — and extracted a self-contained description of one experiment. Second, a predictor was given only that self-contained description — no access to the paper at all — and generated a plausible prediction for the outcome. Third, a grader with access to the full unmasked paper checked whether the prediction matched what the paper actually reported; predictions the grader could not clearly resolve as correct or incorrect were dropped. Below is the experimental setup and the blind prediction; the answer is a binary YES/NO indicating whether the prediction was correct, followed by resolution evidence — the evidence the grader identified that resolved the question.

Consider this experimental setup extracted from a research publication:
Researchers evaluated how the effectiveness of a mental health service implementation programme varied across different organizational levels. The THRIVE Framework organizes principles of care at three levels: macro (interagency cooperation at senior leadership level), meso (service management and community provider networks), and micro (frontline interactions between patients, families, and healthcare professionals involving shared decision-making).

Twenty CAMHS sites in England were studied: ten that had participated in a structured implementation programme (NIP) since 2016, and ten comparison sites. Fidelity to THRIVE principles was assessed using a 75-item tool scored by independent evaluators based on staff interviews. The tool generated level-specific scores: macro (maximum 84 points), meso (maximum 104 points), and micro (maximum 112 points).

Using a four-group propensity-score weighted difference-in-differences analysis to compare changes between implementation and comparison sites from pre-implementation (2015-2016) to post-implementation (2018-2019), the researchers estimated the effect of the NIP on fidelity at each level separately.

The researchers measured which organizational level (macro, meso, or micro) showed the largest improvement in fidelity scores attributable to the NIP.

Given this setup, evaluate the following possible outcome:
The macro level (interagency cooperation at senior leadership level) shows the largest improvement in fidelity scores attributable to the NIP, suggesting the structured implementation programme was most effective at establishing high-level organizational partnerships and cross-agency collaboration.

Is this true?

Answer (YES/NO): YES